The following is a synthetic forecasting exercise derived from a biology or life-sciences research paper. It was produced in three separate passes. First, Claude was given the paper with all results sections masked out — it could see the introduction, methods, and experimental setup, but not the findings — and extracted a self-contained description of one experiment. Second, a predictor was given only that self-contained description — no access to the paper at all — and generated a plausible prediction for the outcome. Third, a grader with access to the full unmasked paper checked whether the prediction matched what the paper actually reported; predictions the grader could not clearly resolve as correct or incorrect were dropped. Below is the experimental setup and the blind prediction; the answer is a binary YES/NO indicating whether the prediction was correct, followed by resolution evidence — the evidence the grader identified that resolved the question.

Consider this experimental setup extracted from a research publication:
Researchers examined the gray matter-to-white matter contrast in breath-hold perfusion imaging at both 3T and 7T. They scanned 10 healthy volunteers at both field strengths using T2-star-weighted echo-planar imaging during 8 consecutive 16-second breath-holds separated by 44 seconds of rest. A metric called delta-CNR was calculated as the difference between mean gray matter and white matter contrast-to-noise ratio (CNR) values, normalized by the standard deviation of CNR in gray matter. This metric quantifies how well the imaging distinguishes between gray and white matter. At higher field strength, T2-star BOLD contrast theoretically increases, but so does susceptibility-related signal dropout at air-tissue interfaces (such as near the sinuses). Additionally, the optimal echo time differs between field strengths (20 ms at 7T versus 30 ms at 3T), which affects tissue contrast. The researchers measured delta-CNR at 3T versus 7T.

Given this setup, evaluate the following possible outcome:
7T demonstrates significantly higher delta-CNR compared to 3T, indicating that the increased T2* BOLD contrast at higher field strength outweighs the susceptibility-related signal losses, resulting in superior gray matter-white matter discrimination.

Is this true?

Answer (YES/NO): YES